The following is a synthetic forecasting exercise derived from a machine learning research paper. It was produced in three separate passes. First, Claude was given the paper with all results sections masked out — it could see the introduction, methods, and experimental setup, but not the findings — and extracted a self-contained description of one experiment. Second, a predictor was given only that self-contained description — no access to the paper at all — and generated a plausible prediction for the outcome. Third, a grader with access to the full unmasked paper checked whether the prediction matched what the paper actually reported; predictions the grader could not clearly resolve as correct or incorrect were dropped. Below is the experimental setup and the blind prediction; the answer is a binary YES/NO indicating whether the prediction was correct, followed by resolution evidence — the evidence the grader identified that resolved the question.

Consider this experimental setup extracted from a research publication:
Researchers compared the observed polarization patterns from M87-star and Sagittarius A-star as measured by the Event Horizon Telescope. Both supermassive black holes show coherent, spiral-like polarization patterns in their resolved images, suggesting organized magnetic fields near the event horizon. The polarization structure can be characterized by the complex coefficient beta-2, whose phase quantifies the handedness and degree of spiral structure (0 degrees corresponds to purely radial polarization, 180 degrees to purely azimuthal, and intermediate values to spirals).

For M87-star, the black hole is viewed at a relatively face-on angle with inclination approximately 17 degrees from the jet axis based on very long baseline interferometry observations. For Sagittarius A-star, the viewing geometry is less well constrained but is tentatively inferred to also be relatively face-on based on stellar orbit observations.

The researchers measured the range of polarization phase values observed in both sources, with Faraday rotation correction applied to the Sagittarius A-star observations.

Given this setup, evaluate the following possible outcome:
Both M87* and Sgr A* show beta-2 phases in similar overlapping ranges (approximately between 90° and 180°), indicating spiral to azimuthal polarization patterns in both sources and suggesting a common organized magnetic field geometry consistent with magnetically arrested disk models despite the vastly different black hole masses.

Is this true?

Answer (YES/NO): NO